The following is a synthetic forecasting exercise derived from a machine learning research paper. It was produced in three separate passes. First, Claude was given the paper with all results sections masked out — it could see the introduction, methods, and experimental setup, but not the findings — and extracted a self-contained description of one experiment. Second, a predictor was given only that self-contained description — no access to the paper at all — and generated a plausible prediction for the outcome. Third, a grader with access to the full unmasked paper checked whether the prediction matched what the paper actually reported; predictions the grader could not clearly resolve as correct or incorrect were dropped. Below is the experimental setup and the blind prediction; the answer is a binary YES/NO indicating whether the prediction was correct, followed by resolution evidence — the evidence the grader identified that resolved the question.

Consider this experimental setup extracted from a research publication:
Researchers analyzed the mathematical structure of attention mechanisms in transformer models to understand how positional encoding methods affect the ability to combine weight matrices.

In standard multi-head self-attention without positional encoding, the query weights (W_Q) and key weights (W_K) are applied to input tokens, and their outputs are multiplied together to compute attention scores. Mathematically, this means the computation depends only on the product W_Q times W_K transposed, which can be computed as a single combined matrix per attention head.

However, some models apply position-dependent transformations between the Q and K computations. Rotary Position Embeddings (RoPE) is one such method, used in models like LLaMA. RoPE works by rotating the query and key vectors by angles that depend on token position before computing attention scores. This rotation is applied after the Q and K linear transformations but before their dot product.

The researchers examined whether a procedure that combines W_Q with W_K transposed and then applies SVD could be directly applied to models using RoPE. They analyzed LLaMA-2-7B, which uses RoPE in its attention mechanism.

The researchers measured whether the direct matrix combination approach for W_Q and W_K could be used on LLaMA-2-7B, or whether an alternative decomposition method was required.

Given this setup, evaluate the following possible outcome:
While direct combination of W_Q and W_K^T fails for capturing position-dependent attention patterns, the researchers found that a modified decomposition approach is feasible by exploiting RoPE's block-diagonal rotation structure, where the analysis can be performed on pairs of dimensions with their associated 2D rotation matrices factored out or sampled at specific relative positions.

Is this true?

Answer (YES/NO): NO